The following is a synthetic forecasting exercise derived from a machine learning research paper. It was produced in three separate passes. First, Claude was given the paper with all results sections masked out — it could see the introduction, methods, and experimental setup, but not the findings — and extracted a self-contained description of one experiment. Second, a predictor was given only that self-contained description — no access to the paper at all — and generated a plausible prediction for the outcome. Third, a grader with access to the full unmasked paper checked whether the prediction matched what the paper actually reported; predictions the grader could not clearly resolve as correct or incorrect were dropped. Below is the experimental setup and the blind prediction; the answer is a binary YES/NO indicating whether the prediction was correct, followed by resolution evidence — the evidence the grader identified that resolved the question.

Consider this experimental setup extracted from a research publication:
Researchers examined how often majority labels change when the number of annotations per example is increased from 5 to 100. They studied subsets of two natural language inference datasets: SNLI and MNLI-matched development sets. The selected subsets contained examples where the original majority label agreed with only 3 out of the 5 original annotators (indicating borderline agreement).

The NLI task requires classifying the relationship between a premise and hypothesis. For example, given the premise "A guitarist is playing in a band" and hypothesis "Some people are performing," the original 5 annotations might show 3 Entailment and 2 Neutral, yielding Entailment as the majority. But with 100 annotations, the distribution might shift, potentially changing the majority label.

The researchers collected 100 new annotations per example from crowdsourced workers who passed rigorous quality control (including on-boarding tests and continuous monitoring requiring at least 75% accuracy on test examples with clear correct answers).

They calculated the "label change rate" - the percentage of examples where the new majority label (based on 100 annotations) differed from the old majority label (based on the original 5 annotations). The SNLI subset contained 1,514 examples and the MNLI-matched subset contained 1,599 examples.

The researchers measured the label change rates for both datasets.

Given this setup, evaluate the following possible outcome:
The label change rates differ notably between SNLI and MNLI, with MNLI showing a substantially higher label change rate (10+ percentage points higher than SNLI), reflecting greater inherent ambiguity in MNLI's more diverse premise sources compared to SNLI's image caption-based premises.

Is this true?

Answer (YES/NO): NO